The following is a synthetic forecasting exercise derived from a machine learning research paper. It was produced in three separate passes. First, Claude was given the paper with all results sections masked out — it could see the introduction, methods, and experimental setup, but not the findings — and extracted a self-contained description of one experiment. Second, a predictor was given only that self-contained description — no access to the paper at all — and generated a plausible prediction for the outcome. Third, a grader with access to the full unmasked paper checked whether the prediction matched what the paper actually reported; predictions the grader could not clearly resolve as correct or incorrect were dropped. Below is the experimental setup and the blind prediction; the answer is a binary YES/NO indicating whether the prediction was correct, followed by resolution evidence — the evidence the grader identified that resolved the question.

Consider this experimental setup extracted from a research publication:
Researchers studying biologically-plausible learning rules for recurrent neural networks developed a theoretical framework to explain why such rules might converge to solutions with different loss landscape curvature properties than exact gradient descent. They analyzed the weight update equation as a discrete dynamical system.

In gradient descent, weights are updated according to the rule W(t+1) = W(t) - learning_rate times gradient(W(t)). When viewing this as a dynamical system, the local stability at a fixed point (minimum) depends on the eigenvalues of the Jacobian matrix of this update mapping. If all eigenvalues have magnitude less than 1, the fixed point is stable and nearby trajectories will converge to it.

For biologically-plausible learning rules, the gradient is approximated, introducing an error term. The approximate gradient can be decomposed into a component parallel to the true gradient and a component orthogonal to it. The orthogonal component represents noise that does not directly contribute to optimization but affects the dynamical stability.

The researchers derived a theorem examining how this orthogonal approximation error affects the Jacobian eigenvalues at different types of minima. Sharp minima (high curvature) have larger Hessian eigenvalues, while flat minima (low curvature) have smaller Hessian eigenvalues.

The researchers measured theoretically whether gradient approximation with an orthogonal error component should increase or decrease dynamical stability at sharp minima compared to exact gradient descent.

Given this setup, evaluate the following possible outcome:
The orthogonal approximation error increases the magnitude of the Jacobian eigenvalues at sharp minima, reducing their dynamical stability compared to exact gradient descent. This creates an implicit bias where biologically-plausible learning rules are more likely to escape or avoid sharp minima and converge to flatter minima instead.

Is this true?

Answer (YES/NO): NO